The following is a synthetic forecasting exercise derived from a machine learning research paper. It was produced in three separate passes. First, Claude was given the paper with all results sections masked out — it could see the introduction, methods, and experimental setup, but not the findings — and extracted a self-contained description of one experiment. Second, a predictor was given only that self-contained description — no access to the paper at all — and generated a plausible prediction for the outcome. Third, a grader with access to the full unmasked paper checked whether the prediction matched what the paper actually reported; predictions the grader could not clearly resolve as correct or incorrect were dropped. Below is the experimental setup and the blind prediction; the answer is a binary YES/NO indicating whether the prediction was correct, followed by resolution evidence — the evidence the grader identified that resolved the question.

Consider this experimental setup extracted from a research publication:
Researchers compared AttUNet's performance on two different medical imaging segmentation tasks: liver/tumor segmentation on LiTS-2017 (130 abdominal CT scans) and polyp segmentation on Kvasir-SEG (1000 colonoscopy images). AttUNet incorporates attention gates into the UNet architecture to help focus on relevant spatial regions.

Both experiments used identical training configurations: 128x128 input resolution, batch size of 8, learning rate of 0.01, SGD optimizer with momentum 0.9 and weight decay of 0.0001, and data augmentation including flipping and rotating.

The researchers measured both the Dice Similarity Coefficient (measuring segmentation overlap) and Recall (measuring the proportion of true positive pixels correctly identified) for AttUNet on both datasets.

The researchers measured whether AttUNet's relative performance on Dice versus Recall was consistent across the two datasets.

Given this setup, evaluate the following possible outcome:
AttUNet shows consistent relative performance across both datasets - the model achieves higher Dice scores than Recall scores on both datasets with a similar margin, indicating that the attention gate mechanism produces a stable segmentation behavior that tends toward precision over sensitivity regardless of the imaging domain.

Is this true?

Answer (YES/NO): NO